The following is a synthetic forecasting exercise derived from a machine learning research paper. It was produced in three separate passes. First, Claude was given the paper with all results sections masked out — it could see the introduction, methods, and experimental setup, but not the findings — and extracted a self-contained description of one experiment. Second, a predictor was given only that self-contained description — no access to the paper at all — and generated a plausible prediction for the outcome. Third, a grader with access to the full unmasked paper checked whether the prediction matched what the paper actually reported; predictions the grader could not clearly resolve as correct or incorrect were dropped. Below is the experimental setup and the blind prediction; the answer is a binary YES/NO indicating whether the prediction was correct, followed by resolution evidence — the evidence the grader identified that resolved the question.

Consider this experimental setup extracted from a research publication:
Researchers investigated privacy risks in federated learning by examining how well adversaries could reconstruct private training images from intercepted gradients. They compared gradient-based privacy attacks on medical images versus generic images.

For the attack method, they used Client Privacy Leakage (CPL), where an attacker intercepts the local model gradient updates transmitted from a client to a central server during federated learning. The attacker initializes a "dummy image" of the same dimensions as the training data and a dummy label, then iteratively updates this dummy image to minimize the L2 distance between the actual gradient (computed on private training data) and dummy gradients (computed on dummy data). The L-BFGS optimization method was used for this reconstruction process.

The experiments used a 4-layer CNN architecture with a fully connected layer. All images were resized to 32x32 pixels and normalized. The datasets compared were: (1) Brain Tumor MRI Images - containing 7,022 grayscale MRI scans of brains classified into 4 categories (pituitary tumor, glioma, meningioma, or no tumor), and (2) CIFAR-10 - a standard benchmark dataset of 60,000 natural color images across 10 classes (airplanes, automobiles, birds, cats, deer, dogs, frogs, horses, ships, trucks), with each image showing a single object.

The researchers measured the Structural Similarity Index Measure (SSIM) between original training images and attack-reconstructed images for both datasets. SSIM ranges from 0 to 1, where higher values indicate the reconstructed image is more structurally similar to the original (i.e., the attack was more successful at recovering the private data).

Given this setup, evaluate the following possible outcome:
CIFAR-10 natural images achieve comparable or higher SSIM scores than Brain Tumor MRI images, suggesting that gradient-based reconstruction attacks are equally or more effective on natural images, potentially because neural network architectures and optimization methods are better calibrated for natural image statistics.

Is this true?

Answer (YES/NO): YES